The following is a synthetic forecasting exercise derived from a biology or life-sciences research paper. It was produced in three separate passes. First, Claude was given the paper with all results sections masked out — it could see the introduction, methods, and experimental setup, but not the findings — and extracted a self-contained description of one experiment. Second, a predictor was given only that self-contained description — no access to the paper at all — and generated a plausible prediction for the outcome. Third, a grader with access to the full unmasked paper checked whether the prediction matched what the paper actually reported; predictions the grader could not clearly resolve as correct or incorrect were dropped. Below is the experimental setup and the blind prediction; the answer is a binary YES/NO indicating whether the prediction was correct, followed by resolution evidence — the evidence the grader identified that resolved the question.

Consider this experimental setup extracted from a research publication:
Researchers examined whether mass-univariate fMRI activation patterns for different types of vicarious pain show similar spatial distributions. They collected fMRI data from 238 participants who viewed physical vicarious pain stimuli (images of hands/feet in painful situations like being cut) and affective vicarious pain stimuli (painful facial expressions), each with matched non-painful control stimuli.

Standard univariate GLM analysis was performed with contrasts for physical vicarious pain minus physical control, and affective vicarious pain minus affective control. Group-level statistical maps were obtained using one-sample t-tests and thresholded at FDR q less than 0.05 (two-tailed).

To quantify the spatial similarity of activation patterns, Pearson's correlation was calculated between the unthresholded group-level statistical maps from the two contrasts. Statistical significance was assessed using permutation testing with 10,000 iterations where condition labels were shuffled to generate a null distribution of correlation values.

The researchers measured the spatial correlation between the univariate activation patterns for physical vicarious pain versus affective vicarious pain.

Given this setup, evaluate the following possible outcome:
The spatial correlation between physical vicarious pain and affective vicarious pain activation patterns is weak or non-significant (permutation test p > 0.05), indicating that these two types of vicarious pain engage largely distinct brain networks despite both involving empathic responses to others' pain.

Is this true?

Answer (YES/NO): NO